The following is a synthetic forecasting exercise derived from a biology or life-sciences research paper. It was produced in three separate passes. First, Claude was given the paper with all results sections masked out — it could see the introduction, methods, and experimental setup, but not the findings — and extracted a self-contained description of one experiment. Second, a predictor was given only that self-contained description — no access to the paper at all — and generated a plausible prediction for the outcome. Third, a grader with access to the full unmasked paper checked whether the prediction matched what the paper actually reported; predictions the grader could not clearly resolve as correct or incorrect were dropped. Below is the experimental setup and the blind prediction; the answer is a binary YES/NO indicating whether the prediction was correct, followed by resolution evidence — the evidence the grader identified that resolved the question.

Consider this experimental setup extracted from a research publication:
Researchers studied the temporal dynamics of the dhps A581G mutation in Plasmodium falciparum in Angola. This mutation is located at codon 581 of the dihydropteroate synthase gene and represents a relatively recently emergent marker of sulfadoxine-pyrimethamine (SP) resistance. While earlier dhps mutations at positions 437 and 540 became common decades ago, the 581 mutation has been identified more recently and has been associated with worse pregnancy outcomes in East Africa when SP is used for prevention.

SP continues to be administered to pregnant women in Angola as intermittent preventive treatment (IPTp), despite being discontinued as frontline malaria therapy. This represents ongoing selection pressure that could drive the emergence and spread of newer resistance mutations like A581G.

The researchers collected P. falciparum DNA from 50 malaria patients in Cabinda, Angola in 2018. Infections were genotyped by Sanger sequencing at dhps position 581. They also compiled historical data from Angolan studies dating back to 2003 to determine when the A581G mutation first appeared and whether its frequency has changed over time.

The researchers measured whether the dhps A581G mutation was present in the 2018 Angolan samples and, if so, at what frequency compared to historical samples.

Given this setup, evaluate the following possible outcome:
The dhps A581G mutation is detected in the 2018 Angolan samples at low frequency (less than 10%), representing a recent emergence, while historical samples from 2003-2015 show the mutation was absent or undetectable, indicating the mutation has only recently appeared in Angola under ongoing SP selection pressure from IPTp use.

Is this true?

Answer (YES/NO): YES